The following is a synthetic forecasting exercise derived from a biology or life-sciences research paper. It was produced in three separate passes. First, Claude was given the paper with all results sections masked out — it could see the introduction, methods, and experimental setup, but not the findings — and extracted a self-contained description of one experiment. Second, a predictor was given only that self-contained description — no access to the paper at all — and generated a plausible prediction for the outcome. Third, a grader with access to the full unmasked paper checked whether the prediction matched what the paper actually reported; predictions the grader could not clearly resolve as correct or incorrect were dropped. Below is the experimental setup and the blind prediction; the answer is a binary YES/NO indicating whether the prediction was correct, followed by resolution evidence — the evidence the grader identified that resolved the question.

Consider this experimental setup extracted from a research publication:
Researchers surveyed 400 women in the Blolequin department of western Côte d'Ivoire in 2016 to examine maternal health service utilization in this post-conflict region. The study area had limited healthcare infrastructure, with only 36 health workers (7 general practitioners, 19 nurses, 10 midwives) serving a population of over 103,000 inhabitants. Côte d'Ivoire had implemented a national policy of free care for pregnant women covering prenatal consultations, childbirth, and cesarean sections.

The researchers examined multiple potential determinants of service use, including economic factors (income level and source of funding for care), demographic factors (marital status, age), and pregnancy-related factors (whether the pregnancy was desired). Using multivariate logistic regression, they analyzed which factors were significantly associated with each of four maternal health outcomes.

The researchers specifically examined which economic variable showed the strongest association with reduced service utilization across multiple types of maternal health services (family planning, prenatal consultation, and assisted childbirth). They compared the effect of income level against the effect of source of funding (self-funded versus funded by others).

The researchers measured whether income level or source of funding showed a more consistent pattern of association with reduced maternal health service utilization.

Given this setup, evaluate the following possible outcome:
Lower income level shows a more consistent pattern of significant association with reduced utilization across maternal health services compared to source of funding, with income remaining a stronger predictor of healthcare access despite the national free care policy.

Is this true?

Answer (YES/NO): NO